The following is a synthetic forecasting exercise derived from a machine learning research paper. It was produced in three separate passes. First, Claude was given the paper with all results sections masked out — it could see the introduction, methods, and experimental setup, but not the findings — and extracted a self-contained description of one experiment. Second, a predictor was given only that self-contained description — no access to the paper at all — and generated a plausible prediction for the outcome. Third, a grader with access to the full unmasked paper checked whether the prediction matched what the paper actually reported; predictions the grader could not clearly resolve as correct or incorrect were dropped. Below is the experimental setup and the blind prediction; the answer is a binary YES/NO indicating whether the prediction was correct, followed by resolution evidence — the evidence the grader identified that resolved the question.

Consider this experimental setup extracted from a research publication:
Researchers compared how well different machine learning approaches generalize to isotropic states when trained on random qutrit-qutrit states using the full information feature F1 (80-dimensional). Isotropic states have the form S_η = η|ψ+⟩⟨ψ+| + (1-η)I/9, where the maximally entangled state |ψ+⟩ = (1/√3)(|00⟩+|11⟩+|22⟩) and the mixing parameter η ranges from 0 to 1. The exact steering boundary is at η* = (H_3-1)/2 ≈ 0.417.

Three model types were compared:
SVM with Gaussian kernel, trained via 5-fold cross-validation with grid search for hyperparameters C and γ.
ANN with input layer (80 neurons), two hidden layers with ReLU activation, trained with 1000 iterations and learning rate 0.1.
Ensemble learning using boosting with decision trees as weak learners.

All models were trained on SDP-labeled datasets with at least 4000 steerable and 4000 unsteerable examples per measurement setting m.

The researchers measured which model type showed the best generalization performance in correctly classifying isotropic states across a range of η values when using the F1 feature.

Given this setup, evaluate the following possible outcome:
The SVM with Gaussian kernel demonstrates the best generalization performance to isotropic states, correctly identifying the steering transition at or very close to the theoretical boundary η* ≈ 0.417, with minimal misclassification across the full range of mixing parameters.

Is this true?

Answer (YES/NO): NO